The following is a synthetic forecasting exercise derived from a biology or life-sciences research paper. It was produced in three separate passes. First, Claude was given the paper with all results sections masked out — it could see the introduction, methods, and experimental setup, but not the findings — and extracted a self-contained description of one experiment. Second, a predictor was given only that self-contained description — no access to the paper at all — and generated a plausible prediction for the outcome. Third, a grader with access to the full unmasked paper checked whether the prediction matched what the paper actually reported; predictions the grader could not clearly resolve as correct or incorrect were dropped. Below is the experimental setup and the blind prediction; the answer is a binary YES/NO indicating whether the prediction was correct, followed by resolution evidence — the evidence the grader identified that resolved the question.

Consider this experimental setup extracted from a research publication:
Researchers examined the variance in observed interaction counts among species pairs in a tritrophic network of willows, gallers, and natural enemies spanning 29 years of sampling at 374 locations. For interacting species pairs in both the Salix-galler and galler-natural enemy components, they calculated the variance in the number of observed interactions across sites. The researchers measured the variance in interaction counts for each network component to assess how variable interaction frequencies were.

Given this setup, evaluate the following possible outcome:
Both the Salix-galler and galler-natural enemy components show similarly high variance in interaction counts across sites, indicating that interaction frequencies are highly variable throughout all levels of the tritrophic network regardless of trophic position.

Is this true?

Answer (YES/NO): NO